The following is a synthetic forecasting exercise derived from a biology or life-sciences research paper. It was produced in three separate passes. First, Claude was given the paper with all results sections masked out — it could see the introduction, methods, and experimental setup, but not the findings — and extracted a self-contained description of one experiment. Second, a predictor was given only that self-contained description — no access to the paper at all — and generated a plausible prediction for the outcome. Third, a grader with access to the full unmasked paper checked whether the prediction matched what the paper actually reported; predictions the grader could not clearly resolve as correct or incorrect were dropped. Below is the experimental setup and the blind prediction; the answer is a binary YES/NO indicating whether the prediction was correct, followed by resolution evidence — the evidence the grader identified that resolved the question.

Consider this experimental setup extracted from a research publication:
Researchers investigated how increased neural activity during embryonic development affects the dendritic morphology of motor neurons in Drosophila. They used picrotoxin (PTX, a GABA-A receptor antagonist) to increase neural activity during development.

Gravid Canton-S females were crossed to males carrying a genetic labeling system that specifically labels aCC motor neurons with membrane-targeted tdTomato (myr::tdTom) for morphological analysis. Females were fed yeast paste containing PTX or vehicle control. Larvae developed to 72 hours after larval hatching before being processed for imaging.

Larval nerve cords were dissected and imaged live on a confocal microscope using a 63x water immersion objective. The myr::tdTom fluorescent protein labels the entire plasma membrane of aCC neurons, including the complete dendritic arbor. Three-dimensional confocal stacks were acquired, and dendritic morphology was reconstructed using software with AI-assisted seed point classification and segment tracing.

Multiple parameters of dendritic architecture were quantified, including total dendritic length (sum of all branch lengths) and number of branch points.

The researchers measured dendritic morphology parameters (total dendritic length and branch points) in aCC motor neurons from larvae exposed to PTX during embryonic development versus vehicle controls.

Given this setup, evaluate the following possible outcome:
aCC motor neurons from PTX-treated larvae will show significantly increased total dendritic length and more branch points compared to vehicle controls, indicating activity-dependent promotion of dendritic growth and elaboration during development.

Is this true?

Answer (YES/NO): NO